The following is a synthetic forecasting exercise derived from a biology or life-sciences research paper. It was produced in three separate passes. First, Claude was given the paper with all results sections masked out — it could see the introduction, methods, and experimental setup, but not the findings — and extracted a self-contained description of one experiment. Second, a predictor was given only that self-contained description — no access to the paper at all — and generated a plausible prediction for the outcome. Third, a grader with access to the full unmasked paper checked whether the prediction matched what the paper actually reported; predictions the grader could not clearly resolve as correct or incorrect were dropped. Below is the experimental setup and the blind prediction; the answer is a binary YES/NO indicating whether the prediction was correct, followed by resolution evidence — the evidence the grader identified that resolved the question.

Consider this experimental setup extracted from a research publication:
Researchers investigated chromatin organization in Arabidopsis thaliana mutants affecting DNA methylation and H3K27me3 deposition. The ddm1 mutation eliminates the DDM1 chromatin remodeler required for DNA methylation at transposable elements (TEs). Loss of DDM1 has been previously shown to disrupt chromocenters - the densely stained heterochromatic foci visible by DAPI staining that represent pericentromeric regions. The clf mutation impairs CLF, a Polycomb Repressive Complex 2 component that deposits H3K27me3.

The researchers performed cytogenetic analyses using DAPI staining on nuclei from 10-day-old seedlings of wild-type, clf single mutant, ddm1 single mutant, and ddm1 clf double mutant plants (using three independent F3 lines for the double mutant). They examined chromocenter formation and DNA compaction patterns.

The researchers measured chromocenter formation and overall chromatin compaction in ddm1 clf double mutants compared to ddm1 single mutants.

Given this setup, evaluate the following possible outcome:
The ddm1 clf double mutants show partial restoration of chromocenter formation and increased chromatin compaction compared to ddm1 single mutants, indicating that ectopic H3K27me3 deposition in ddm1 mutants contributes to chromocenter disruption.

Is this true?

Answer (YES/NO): YES